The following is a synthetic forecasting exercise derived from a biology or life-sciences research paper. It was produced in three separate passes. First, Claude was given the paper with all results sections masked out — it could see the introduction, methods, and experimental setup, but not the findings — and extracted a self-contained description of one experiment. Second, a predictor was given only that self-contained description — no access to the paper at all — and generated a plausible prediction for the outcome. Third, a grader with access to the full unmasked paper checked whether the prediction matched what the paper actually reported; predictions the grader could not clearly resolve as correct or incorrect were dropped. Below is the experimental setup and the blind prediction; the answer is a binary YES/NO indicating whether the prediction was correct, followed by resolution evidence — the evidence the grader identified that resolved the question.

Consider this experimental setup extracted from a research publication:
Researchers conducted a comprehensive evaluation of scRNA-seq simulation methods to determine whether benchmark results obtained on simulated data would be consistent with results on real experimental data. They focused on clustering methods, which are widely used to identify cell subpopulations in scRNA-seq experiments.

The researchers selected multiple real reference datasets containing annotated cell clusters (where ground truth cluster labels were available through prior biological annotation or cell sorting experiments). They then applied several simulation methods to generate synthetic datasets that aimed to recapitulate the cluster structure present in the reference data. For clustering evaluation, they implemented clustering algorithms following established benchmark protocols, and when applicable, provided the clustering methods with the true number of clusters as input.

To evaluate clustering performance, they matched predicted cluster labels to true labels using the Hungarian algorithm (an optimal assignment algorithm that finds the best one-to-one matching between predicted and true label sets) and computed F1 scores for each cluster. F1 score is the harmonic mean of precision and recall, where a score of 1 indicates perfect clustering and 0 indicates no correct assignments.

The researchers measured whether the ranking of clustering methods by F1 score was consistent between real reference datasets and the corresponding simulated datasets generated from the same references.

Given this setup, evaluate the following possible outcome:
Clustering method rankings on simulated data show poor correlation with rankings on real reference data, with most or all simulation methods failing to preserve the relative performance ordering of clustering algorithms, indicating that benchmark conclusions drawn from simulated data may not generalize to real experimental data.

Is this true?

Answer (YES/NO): YES